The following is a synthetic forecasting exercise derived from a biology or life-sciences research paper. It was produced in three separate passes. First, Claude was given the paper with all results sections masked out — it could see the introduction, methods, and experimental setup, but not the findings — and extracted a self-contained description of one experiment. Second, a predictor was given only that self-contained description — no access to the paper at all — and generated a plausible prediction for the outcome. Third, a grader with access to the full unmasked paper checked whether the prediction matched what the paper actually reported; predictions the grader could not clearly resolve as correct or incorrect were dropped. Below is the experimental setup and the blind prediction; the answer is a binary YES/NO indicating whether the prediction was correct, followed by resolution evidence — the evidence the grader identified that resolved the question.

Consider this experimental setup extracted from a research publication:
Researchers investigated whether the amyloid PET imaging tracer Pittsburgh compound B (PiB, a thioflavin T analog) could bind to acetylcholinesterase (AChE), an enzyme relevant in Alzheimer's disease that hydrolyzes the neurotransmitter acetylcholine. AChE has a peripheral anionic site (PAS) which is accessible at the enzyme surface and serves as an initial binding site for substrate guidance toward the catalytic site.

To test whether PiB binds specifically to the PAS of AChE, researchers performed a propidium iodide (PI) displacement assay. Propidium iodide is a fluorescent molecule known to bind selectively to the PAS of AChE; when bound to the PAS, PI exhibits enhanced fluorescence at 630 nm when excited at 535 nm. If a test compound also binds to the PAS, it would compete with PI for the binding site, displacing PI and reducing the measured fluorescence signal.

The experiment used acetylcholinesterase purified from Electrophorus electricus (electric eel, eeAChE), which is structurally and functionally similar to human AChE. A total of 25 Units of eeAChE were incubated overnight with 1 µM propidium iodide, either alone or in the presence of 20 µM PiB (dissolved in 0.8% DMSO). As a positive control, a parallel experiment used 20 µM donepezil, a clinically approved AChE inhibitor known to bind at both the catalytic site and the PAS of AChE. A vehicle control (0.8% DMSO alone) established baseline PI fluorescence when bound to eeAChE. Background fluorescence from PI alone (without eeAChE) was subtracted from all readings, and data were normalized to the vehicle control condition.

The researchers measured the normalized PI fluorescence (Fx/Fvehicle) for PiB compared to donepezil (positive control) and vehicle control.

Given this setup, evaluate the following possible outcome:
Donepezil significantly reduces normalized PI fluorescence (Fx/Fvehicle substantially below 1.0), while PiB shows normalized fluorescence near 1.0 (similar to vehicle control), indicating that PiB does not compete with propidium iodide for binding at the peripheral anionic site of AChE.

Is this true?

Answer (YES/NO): NO